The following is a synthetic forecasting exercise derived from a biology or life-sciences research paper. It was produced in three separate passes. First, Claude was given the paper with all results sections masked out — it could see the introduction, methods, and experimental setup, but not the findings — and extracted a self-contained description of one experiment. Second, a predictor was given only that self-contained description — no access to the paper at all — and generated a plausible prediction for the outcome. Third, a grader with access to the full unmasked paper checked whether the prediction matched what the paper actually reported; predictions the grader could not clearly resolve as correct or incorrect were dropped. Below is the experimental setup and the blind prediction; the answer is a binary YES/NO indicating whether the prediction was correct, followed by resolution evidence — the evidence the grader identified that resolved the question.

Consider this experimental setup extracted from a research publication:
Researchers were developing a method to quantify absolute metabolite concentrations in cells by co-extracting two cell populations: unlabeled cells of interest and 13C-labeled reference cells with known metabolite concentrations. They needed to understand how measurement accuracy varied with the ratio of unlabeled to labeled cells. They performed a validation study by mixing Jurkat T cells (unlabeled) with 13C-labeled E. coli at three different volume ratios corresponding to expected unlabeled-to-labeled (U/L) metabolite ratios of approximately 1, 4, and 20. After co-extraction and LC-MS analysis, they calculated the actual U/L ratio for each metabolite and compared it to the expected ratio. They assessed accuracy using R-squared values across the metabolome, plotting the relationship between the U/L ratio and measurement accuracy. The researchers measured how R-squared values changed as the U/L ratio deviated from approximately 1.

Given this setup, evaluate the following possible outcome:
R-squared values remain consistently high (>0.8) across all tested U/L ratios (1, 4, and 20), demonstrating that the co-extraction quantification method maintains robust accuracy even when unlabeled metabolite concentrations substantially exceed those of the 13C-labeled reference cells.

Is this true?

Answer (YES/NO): NO